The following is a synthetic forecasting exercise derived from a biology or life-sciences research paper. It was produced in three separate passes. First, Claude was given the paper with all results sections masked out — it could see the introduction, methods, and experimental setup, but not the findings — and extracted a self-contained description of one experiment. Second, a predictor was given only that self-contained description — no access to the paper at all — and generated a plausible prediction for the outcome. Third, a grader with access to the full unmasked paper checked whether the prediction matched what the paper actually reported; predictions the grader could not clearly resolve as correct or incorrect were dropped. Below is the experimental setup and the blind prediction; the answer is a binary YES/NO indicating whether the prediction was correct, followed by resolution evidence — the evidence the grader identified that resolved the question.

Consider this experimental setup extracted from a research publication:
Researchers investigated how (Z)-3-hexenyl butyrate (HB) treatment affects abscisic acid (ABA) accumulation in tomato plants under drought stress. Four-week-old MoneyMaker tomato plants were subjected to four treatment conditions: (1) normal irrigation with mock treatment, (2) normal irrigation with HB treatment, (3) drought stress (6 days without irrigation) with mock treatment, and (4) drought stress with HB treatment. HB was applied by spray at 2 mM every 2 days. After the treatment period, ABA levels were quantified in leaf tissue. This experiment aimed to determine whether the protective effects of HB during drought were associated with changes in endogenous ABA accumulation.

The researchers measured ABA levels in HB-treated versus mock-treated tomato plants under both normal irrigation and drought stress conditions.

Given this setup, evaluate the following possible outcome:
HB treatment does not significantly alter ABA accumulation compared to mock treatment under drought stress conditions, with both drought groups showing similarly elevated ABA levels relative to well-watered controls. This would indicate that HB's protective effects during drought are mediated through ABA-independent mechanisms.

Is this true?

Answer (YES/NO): NO